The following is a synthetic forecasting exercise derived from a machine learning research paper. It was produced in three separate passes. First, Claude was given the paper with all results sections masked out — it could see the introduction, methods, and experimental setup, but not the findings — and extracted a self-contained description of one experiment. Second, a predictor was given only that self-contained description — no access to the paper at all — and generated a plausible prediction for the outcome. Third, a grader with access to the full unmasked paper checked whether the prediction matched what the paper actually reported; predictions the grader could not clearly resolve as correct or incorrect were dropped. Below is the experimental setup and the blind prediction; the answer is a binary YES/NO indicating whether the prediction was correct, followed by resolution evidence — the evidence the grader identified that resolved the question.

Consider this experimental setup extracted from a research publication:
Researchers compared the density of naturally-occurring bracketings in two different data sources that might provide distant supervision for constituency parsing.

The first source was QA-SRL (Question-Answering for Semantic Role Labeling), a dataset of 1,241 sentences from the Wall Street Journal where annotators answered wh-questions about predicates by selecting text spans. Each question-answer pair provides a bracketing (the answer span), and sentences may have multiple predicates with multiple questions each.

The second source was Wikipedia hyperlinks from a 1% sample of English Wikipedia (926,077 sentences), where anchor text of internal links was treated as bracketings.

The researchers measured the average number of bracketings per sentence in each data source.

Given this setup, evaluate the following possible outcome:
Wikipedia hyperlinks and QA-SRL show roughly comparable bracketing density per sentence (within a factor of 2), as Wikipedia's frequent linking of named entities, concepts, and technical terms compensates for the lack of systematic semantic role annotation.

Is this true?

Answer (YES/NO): NO